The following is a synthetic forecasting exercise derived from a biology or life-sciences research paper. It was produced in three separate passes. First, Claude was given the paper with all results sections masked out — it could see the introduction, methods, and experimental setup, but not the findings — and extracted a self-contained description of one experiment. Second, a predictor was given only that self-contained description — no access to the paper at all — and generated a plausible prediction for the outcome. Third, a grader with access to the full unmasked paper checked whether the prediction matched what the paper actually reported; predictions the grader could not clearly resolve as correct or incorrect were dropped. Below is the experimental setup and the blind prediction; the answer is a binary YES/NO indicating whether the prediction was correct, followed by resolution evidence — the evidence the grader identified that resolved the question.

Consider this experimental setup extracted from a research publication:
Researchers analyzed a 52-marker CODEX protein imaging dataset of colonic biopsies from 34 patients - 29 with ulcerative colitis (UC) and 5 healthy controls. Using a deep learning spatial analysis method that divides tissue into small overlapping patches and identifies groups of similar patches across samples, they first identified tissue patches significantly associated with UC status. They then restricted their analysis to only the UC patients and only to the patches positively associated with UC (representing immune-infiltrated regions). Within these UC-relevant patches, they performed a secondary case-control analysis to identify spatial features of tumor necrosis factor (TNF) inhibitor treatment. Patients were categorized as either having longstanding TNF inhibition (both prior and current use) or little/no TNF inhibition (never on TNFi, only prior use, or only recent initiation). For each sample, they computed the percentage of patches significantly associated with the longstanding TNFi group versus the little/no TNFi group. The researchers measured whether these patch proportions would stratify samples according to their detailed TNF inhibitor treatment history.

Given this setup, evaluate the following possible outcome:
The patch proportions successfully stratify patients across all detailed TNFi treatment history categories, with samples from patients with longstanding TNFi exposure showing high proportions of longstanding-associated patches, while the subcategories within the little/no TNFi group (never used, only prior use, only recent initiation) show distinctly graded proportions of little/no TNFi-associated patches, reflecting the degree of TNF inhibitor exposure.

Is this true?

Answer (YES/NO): YES